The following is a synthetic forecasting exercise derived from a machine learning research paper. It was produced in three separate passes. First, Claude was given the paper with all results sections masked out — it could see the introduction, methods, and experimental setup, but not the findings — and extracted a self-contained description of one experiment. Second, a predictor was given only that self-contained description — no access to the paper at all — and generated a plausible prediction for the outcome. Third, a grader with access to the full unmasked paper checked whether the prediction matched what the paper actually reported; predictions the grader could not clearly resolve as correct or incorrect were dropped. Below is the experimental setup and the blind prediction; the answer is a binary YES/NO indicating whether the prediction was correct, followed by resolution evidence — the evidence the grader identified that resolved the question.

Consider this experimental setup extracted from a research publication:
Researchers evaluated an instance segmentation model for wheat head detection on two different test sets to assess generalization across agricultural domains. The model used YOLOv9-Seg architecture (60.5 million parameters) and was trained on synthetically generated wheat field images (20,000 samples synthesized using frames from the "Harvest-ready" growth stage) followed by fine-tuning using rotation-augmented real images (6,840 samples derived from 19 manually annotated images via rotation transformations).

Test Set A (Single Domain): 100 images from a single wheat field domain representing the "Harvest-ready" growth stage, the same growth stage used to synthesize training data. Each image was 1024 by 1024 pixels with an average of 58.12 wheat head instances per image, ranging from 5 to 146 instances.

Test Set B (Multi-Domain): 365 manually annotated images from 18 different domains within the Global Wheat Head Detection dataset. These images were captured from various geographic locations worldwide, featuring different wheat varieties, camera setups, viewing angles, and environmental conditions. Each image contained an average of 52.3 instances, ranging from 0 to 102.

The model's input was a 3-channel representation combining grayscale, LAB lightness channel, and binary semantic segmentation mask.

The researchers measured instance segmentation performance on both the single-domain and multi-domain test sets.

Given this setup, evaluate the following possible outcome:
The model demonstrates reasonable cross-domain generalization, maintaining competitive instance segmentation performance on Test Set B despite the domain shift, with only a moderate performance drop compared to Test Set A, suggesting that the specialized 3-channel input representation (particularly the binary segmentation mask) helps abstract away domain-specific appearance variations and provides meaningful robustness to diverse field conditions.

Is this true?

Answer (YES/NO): NO